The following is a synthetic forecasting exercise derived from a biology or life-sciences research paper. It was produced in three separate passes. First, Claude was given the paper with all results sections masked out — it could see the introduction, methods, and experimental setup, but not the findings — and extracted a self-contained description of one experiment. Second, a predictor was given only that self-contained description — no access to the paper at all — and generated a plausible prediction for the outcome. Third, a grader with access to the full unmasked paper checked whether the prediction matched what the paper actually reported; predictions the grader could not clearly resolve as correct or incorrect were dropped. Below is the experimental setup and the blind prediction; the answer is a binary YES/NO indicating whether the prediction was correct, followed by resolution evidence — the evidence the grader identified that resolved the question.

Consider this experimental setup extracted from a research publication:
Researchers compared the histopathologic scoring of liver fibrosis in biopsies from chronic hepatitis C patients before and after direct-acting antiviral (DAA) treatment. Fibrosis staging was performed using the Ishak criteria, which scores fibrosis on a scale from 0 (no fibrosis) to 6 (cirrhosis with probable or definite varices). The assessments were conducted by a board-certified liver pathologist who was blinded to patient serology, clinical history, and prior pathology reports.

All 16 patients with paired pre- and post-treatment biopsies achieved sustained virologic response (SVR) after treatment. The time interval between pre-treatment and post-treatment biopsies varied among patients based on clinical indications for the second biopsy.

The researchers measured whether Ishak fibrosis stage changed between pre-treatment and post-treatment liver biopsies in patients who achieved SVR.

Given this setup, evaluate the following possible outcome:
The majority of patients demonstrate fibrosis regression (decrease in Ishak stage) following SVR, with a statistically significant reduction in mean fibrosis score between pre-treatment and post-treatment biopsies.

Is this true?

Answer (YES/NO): NO